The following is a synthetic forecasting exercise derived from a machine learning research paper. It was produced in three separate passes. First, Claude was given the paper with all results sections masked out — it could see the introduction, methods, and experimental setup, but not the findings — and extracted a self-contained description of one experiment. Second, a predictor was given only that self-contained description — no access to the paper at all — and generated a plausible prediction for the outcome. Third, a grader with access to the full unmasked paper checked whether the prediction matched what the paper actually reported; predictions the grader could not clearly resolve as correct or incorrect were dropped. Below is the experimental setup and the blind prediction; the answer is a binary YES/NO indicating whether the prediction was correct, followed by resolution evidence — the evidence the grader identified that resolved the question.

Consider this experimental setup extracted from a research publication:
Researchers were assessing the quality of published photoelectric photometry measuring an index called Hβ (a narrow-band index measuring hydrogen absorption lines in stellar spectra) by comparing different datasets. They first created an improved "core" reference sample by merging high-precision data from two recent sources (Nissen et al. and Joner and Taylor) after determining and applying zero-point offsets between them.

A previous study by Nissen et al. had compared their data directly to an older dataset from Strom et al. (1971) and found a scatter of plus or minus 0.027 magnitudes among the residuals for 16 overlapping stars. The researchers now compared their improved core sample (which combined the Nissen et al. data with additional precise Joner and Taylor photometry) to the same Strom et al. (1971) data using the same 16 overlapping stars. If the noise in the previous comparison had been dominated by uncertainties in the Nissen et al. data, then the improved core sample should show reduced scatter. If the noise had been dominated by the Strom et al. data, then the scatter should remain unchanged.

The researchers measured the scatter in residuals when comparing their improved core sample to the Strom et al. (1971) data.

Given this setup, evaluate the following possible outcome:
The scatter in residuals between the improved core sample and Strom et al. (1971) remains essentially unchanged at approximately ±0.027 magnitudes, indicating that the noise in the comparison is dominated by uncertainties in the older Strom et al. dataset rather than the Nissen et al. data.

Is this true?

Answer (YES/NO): YES